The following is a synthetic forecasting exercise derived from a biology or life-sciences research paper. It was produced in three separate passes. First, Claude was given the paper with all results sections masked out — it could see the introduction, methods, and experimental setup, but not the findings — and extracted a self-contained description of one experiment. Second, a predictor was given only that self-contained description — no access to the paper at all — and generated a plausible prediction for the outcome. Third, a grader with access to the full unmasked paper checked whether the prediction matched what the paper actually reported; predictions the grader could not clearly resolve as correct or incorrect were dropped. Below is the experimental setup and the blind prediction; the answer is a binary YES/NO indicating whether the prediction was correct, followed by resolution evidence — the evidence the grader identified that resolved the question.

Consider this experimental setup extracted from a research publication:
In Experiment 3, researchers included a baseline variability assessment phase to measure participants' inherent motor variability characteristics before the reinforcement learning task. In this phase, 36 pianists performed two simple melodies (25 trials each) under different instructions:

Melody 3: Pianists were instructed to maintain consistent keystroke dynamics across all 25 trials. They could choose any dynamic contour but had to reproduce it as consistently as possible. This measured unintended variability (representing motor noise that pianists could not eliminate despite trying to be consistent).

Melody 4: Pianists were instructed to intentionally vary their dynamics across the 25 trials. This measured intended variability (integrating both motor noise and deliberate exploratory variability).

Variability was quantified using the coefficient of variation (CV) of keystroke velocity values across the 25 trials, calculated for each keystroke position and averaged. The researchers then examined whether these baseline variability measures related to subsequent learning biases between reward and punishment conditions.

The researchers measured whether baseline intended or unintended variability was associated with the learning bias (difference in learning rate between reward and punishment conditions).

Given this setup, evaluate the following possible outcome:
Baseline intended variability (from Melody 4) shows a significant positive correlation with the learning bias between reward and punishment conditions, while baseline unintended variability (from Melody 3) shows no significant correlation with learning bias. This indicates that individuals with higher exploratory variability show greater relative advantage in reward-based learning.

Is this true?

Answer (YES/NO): NO